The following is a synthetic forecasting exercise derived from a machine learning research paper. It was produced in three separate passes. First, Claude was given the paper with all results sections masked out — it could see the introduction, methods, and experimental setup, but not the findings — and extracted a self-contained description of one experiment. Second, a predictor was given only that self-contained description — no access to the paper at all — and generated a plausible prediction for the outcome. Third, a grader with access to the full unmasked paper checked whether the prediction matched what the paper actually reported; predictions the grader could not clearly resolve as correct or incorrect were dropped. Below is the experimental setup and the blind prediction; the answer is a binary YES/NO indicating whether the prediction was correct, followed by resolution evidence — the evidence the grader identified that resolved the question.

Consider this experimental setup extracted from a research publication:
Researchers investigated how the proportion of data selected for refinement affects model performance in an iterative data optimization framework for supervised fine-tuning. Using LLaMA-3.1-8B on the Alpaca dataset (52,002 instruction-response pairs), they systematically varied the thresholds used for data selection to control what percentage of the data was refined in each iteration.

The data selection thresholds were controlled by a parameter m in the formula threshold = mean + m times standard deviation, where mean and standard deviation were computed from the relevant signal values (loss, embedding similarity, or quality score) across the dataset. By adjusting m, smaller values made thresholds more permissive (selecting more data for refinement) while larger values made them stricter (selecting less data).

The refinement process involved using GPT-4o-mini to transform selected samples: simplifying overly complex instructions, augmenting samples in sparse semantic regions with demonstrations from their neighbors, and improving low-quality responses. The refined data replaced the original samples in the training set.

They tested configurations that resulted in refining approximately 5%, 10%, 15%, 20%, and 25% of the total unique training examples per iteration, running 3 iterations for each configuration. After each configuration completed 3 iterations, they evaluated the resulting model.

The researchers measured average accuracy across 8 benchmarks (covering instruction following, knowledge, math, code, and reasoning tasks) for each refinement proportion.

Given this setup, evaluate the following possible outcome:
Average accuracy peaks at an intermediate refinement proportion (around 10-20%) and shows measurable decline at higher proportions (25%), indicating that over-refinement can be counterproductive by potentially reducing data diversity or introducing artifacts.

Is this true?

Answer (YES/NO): YES